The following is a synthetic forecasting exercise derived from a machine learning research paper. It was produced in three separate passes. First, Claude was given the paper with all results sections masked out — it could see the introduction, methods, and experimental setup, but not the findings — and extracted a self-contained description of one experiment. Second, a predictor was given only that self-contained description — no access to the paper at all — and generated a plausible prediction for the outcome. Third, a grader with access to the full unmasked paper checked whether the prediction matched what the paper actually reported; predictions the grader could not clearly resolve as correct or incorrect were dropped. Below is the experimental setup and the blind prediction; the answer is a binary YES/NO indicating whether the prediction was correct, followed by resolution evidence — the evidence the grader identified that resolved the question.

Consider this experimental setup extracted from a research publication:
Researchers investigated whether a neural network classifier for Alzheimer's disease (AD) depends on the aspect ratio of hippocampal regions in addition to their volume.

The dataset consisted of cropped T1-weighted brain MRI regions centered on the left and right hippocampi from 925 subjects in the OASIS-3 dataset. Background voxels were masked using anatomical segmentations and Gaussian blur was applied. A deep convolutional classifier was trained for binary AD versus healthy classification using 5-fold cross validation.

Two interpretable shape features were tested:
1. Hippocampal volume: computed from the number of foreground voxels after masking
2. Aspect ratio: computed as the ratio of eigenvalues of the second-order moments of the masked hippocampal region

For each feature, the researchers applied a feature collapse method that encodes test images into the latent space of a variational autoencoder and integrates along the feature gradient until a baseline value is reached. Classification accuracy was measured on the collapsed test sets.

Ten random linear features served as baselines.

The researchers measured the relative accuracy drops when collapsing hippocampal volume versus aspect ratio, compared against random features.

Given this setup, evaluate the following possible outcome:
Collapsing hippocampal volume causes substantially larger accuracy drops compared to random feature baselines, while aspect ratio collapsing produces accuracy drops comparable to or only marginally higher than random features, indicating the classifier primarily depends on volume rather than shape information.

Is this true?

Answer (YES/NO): YES